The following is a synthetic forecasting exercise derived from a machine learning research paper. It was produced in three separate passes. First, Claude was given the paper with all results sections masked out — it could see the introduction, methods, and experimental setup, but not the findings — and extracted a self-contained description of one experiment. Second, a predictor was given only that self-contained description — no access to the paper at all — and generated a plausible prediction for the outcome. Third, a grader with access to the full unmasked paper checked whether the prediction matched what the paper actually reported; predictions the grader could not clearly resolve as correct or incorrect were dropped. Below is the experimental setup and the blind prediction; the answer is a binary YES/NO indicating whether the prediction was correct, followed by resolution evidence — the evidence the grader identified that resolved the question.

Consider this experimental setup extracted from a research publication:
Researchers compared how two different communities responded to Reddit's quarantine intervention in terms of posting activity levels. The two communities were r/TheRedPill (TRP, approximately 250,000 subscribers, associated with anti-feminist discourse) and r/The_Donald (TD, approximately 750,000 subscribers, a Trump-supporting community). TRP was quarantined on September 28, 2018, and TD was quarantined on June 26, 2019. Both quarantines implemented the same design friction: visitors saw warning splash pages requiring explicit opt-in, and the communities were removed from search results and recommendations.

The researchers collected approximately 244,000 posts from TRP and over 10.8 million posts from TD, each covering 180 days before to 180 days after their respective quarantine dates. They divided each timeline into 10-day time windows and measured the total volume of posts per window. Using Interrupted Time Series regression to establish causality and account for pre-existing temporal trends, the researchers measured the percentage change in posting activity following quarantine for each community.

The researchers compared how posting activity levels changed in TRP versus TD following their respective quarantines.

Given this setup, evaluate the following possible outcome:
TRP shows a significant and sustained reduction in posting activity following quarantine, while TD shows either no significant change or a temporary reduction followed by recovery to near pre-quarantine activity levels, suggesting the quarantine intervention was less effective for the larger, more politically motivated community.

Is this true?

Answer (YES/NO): NO